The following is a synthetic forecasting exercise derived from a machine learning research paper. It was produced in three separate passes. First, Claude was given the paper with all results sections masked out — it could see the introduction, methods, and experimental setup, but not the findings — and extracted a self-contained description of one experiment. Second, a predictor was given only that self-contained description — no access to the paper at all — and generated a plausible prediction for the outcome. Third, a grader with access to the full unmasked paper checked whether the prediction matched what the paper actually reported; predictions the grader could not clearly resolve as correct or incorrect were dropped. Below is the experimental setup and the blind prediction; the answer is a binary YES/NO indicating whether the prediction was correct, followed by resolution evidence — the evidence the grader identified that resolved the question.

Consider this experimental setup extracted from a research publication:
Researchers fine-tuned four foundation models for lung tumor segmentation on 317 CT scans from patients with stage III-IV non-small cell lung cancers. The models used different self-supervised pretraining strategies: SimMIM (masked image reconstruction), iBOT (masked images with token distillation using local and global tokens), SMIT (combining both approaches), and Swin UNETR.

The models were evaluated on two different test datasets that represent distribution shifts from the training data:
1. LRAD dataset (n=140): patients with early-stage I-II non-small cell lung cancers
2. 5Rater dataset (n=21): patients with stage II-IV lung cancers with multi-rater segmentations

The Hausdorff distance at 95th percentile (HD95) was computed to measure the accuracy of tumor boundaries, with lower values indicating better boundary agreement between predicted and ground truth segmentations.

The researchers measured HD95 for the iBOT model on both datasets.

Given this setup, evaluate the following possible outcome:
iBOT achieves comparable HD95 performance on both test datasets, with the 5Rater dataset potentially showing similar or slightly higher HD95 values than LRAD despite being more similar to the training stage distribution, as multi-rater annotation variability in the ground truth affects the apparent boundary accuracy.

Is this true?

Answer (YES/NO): NO